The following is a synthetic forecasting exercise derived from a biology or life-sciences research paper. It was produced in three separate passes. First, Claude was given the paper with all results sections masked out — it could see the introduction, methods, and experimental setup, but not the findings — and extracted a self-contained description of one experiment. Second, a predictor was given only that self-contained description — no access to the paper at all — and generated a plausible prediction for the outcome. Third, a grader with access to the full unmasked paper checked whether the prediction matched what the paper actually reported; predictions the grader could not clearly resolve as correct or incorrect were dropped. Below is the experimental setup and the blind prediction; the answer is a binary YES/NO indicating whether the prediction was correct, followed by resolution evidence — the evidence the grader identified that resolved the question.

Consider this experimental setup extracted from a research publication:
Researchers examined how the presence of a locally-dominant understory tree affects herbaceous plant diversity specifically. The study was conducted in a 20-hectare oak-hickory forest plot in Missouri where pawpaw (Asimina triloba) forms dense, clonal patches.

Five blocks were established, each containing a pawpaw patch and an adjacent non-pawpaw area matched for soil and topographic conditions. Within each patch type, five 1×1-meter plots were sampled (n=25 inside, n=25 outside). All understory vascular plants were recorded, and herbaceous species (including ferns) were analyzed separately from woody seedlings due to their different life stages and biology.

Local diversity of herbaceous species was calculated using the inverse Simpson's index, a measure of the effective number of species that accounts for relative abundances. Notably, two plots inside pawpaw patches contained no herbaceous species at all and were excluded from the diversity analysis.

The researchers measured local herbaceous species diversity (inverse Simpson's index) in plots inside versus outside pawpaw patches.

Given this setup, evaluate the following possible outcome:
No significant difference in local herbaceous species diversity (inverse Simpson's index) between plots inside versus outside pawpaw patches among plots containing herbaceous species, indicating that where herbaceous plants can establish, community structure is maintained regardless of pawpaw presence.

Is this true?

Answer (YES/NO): NO